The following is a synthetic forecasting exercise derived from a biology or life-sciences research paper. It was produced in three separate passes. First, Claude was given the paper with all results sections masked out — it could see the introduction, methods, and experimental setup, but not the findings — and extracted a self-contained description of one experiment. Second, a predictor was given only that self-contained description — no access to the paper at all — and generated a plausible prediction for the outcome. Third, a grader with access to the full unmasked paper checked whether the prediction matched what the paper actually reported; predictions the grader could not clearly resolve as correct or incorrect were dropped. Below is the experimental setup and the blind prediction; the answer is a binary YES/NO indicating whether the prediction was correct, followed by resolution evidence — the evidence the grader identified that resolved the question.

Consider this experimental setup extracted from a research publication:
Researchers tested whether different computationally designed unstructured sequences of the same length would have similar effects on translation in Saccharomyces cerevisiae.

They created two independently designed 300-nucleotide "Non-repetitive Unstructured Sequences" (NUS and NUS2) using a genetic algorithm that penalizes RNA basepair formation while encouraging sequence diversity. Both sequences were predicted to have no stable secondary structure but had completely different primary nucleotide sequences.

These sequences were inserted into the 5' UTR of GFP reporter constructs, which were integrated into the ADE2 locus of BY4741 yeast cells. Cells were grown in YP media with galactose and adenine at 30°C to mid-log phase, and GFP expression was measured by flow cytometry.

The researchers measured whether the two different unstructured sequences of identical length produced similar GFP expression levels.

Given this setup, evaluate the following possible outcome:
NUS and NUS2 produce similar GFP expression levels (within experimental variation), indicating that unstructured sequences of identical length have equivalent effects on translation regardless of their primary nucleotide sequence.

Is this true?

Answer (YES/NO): YES